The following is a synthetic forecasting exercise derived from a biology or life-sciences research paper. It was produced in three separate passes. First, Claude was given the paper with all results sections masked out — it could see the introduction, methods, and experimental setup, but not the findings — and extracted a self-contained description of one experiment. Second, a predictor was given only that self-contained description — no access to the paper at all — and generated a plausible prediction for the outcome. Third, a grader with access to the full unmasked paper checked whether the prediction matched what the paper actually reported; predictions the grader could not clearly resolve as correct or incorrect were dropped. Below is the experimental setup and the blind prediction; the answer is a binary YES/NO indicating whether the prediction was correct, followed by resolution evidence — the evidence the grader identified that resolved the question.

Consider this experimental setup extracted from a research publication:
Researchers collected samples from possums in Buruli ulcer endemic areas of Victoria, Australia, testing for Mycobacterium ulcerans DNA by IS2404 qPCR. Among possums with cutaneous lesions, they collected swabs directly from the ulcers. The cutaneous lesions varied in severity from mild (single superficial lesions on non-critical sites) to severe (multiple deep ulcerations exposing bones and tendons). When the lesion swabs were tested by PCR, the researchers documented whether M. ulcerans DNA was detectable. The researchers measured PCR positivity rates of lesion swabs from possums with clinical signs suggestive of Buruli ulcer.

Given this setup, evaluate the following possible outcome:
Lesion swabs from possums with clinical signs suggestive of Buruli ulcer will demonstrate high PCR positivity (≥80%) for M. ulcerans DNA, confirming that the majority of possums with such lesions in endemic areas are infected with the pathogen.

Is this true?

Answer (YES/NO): YES